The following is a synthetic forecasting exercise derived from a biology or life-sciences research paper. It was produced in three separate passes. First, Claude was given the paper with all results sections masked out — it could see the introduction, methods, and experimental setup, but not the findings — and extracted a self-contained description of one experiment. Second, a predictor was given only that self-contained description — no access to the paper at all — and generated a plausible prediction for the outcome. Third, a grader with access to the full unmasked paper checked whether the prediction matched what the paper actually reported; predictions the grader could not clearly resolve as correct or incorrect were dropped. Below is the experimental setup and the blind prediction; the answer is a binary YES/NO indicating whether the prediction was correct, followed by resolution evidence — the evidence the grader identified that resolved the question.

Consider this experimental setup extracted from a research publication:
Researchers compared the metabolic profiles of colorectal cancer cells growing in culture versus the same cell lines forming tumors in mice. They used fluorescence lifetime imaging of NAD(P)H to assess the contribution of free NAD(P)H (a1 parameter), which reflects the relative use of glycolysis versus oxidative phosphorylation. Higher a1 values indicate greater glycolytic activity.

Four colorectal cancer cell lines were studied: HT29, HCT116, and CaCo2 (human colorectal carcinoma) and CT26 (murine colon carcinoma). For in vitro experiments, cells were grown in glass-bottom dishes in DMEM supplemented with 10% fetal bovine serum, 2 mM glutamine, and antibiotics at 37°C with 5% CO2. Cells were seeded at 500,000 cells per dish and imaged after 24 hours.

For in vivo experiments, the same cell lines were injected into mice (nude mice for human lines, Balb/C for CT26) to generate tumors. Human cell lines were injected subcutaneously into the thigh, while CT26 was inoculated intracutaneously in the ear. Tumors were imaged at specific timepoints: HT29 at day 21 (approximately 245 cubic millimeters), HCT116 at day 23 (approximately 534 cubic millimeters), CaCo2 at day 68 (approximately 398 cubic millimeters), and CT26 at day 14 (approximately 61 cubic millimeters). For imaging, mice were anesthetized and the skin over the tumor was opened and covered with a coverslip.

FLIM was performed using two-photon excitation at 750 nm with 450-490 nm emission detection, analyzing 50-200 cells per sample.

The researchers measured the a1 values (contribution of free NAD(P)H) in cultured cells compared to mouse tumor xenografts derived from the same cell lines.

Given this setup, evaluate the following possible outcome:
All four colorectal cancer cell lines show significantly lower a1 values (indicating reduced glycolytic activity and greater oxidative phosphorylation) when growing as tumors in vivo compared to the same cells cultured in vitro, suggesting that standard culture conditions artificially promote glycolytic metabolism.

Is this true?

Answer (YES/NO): NO